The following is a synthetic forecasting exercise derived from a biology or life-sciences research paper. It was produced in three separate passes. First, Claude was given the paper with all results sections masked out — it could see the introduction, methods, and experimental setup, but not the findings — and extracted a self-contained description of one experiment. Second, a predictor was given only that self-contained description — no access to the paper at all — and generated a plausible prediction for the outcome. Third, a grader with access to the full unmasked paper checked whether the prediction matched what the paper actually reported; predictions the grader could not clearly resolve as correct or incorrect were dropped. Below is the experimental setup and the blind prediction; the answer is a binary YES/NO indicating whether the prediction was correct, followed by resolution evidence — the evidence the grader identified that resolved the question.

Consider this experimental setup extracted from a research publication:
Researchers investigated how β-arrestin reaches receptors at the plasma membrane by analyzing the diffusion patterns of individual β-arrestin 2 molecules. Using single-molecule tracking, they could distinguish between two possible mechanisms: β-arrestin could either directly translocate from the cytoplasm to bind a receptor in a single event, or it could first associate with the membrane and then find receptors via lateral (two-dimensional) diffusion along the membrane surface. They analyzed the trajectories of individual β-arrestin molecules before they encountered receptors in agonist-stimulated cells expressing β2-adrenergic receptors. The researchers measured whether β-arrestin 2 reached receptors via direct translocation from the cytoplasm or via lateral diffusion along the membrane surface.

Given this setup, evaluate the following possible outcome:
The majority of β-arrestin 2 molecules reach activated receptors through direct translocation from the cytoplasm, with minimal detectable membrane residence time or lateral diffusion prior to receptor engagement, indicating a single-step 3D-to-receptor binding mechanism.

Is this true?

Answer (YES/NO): NO